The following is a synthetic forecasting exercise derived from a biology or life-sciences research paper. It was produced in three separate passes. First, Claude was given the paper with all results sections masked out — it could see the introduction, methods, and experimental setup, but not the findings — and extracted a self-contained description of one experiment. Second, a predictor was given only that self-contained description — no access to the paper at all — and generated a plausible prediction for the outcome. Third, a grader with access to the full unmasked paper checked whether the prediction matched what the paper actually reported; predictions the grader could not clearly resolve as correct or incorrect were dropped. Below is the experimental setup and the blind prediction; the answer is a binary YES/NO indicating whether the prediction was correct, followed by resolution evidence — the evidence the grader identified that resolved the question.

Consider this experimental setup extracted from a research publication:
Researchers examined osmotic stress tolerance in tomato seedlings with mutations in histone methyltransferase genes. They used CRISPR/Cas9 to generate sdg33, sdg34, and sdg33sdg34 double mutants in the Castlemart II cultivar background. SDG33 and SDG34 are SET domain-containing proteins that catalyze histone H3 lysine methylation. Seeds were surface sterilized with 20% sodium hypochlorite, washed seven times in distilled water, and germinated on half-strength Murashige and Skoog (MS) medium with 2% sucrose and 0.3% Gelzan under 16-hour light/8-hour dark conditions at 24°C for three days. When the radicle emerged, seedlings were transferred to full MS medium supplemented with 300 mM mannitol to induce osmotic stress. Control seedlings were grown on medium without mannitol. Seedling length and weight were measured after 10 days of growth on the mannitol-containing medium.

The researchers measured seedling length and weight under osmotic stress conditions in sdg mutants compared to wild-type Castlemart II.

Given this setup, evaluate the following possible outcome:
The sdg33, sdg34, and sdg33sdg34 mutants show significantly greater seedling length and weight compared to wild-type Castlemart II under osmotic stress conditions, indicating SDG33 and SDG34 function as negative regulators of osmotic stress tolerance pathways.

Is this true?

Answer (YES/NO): YES